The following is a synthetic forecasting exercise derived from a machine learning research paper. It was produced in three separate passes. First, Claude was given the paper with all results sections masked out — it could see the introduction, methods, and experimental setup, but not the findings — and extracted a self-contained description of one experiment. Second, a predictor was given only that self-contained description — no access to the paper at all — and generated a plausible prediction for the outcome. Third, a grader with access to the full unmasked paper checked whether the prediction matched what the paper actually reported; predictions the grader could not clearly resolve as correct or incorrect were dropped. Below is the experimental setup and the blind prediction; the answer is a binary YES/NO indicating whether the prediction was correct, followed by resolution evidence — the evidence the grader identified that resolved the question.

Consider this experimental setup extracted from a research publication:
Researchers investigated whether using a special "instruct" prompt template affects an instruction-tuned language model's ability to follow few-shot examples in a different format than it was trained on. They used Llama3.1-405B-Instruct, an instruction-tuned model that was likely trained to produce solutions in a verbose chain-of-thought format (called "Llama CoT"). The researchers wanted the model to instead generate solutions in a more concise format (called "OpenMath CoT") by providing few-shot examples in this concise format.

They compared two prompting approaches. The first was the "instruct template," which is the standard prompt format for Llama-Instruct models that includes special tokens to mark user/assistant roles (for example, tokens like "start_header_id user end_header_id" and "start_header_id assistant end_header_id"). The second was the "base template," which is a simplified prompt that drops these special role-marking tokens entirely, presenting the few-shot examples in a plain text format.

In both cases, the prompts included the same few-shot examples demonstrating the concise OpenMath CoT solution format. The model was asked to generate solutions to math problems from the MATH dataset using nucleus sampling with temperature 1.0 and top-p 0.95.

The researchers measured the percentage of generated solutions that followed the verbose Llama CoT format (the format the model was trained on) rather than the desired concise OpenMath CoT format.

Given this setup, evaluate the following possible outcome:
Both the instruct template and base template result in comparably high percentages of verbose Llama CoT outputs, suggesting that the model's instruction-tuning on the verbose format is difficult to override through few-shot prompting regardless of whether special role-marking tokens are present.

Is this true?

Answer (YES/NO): NO